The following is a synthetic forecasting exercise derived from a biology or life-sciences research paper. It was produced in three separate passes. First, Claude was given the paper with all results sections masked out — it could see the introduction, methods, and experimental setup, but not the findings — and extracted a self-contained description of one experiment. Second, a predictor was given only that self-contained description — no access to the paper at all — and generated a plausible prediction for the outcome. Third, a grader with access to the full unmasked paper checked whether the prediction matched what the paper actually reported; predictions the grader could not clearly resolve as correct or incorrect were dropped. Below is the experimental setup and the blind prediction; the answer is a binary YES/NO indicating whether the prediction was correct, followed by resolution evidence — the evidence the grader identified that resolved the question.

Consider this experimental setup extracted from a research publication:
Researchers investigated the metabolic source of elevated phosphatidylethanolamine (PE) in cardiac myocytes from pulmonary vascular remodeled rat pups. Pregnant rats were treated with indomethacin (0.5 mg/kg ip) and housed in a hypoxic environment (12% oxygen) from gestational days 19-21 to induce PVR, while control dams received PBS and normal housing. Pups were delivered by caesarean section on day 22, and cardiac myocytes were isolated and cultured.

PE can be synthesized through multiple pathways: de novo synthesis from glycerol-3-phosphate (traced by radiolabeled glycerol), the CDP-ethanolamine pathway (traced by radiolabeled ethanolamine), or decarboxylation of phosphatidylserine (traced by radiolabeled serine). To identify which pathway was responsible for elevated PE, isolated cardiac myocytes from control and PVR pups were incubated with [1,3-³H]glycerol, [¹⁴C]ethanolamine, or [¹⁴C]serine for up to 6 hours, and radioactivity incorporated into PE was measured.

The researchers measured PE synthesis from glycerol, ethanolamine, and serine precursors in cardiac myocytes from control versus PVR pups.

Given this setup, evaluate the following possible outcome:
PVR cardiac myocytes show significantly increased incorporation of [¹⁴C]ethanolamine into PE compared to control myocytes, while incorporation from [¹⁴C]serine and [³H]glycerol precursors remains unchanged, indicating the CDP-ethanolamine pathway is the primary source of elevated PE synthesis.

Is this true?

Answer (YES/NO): NO